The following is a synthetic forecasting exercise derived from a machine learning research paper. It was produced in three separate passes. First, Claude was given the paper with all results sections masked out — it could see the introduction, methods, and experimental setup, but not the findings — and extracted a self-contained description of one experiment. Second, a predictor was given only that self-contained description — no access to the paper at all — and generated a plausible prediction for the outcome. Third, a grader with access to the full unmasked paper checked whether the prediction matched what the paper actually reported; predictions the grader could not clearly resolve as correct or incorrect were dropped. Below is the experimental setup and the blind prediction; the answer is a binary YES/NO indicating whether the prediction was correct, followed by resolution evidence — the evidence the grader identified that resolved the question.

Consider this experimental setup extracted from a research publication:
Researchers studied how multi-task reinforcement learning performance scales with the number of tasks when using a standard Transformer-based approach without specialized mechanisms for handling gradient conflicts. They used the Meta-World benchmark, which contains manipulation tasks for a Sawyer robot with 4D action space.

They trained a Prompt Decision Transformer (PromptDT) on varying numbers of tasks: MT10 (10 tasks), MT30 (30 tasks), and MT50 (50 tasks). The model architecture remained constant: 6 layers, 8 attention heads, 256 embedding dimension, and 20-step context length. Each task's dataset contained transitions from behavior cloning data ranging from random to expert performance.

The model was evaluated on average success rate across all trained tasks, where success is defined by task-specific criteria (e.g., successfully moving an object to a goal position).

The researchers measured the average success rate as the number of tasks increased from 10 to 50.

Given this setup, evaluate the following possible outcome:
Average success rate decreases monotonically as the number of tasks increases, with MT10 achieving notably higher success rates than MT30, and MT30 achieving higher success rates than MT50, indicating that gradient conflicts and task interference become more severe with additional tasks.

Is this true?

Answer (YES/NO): YES